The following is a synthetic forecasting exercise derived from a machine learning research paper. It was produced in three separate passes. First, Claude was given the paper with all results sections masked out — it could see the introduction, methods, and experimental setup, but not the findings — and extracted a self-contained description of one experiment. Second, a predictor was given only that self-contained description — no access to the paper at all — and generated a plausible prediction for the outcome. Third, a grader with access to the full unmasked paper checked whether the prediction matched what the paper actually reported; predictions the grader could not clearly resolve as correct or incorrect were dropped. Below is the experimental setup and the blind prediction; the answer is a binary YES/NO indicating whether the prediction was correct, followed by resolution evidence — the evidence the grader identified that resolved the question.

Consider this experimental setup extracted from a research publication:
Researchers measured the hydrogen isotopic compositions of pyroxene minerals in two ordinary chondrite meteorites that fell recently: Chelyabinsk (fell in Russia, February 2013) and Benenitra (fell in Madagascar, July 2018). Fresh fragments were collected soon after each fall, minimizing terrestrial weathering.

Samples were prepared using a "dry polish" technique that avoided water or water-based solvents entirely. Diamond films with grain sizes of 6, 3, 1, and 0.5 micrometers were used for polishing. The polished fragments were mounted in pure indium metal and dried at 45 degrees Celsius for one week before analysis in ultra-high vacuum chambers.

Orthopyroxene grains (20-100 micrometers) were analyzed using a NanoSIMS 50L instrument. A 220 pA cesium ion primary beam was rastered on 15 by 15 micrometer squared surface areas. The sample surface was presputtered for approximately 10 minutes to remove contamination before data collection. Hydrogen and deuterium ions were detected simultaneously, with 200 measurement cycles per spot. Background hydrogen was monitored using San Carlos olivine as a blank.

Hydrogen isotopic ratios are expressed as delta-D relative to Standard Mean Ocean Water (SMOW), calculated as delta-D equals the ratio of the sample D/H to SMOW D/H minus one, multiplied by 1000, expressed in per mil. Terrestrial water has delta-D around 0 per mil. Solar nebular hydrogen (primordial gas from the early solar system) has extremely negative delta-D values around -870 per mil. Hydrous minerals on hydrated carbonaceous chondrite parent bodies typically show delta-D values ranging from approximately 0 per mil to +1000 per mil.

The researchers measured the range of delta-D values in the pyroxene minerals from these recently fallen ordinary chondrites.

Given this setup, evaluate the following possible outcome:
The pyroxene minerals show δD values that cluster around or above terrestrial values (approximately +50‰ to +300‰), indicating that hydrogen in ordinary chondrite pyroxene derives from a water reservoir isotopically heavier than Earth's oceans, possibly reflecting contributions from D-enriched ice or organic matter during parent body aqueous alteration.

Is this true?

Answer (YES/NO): NO